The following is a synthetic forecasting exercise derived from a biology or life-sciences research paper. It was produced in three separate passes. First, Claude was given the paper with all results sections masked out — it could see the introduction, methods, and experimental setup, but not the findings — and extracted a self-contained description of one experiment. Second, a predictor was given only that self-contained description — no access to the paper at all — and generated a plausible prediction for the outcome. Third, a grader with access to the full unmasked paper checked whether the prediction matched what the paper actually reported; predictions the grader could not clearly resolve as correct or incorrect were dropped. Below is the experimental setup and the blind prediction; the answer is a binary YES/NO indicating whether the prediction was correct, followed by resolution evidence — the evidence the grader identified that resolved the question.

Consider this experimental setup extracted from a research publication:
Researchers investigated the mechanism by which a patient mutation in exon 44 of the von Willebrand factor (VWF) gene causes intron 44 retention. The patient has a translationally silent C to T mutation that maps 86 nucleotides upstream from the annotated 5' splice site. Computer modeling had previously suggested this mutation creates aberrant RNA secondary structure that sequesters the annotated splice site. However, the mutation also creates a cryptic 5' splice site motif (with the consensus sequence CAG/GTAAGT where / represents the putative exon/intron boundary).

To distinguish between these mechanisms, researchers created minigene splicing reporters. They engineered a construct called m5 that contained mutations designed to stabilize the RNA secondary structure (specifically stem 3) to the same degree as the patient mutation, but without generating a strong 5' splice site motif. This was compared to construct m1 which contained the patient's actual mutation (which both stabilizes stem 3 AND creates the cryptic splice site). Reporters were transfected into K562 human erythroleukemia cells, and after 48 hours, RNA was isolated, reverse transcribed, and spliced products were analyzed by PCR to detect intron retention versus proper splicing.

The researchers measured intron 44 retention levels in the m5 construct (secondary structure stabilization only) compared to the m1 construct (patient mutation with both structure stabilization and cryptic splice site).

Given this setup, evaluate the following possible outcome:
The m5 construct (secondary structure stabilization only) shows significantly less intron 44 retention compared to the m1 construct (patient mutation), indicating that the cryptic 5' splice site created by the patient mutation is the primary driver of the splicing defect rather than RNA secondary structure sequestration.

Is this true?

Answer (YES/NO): YES